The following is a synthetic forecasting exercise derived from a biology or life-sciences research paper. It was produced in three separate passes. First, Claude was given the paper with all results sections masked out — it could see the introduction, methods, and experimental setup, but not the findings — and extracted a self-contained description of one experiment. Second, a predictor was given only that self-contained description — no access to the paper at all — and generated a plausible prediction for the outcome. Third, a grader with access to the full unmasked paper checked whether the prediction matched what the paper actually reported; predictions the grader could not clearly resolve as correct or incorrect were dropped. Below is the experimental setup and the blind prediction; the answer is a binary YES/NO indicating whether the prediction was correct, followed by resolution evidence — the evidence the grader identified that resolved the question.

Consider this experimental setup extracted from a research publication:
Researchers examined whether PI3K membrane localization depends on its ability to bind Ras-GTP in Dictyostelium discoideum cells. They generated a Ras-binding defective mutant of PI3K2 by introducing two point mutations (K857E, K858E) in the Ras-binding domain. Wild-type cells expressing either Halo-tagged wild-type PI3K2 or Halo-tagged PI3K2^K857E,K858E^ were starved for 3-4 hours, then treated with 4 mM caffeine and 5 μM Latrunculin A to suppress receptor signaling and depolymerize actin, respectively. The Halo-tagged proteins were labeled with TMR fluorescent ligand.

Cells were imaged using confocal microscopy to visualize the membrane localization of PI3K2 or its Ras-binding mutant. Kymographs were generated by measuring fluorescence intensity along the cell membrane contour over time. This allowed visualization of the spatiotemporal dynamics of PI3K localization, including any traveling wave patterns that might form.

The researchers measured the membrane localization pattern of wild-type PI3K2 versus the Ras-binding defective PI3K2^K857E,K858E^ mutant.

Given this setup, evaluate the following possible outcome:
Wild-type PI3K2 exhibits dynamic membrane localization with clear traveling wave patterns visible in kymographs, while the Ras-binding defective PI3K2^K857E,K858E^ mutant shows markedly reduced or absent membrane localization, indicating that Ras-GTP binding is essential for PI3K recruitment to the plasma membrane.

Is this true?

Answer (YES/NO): NO